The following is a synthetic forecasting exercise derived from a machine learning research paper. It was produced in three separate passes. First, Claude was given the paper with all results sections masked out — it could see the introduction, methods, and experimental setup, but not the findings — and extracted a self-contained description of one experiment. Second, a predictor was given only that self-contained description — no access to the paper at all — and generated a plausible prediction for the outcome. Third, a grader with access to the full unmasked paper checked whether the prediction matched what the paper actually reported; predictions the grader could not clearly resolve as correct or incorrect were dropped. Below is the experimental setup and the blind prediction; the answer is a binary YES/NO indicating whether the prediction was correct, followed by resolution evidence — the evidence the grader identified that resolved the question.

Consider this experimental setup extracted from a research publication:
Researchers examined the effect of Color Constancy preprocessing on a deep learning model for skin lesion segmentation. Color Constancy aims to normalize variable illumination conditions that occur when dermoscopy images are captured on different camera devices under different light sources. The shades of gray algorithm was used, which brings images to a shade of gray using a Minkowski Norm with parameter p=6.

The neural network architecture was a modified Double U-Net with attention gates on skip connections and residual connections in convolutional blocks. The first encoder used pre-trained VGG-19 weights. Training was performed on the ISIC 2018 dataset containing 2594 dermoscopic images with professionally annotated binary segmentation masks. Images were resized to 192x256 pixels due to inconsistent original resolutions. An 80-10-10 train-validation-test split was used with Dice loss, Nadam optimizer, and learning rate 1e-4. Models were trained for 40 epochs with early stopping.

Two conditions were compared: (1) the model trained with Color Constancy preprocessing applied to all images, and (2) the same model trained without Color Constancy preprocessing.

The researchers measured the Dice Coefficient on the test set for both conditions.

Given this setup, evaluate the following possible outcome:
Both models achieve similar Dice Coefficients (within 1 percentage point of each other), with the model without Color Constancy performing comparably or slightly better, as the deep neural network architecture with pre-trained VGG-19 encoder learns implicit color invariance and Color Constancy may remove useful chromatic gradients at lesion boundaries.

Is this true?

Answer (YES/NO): NO